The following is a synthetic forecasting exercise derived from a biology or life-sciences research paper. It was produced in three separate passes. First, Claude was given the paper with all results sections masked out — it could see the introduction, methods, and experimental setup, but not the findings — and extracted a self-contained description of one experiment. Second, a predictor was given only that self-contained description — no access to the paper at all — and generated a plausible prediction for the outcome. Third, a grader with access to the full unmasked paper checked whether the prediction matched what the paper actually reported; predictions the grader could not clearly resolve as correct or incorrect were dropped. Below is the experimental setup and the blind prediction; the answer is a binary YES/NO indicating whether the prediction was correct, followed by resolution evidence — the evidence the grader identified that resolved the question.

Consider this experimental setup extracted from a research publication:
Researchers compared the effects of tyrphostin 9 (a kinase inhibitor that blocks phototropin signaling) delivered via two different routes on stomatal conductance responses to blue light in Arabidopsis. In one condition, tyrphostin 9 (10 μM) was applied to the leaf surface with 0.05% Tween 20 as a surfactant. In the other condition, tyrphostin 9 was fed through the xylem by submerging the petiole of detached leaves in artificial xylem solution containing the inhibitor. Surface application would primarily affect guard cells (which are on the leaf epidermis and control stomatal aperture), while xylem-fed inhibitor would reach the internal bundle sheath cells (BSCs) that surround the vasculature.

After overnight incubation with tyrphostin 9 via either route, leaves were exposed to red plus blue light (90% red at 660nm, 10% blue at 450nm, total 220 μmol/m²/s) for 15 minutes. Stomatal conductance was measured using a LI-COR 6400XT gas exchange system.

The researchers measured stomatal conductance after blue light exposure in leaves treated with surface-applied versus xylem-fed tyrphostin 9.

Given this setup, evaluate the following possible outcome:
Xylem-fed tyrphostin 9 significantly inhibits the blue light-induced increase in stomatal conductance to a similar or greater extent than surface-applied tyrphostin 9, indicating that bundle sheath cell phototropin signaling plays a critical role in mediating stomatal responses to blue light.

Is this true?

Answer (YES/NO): NO